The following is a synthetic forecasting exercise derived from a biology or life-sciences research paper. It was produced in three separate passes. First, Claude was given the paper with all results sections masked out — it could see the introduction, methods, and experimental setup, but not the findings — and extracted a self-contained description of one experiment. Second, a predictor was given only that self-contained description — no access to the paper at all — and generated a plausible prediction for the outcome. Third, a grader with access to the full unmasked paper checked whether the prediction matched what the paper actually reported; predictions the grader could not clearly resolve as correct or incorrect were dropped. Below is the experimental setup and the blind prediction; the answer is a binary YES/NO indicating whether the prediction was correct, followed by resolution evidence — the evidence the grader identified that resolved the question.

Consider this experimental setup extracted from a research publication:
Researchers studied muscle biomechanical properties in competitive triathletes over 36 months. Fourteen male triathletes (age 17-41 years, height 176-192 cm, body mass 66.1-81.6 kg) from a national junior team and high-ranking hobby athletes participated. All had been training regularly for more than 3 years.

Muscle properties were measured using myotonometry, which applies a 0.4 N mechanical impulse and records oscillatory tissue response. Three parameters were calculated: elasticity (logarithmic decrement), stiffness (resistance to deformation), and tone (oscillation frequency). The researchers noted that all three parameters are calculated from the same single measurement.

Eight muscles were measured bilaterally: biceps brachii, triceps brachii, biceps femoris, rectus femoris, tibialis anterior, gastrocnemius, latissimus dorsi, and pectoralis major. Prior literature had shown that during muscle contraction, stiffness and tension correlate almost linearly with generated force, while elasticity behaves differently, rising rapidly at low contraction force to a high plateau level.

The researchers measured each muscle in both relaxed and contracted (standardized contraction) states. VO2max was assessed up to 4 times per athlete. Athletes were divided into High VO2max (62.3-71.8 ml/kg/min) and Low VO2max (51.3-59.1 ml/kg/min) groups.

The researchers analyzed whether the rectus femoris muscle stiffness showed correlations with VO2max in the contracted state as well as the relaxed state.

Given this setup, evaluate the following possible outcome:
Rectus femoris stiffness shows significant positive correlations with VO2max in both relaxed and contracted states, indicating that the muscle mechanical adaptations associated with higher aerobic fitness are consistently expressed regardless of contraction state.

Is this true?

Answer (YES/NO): NO